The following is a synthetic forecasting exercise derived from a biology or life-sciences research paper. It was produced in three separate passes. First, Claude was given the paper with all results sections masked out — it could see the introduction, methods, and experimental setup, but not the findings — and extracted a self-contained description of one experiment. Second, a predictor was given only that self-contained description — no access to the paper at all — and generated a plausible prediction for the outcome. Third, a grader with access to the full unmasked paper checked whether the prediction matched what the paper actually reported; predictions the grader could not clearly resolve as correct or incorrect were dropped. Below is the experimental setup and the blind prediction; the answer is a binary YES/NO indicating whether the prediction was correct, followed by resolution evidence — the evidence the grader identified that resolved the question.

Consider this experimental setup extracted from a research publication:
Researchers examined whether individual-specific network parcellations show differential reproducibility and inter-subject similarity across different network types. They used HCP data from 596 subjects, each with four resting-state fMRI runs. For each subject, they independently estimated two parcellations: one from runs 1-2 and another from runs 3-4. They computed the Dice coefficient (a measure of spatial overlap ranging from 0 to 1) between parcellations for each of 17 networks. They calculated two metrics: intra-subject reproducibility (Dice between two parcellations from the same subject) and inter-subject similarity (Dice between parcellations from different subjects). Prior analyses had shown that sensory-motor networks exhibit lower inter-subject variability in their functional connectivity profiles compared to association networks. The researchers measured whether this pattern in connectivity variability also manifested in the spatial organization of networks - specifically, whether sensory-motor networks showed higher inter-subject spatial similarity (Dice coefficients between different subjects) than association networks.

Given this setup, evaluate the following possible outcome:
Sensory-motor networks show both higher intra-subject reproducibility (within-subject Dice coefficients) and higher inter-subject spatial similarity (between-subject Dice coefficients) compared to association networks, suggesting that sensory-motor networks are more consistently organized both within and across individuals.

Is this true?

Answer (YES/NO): YES